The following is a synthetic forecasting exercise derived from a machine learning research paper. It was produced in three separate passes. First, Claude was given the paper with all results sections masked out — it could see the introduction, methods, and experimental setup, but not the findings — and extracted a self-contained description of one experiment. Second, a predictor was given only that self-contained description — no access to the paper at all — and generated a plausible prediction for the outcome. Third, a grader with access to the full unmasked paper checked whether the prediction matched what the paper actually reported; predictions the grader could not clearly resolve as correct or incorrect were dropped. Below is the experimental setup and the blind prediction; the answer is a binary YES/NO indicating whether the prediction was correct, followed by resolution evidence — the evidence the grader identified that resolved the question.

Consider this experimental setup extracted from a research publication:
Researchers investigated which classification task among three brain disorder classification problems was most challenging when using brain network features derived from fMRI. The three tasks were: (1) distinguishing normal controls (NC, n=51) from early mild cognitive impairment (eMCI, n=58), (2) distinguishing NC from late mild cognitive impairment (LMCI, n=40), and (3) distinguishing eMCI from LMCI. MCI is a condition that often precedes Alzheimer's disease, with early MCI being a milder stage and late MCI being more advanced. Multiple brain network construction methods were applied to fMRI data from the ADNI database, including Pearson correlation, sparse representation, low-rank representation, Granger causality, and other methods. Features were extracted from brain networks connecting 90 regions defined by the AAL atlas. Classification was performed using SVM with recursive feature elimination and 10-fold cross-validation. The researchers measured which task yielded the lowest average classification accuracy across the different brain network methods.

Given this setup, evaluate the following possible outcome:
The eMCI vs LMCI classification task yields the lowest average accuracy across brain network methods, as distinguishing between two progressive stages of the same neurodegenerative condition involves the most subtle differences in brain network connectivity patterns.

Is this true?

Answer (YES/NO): YES